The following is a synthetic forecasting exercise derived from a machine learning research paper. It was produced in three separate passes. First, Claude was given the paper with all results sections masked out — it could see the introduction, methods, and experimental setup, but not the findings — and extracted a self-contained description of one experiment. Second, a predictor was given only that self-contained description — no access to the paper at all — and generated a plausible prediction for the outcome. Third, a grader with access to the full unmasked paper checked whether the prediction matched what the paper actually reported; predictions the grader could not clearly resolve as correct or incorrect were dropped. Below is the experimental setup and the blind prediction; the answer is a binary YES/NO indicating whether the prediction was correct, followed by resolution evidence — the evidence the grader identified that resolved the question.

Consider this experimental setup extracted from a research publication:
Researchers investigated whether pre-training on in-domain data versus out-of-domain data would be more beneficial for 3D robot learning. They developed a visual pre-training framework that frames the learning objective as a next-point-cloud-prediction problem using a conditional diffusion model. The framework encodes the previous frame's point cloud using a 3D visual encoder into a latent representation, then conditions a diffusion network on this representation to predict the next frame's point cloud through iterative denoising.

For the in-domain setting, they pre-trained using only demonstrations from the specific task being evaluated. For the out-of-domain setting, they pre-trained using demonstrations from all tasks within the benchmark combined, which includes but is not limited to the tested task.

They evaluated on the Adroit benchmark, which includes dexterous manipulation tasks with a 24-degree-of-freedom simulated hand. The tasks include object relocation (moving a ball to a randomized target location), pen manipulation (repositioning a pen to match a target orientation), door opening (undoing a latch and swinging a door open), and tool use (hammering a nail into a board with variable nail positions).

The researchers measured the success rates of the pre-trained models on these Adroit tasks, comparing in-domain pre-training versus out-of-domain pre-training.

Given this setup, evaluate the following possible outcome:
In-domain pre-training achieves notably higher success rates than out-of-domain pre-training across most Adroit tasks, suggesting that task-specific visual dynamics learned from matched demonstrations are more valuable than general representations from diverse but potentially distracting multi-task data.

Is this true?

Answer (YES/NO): NO